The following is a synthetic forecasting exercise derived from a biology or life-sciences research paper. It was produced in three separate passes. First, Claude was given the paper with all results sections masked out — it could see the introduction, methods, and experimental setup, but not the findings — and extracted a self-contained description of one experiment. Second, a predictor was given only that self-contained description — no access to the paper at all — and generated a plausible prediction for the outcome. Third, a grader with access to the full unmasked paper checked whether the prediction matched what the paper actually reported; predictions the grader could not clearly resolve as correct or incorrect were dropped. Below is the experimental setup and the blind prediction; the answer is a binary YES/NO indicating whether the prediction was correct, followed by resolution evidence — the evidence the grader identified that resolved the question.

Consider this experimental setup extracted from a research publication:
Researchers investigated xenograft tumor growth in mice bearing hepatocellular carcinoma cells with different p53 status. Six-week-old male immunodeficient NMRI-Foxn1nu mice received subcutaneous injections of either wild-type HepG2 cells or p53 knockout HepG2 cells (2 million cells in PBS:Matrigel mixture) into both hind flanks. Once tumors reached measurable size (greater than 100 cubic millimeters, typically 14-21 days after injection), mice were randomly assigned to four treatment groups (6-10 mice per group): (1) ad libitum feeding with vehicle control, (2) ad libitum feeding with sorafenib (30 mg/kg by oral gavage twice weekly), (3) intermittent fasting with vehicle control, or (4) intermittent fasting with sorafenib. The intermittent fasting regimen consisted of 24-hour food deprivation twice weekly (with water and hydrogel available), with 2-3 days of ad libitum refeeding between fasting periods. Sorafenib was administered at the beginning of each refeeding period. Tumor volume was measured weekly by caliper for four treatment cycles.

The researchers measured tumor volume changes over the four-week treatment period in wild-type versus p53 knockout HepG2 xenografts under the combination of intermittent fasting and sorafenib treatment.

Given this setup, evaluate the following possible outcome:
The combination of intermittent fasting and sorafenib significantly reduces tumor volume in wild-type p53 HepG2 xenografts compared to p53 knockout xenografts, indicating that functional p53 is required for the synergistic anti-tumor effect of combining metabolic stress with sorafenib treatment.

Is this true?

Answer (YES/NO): YES